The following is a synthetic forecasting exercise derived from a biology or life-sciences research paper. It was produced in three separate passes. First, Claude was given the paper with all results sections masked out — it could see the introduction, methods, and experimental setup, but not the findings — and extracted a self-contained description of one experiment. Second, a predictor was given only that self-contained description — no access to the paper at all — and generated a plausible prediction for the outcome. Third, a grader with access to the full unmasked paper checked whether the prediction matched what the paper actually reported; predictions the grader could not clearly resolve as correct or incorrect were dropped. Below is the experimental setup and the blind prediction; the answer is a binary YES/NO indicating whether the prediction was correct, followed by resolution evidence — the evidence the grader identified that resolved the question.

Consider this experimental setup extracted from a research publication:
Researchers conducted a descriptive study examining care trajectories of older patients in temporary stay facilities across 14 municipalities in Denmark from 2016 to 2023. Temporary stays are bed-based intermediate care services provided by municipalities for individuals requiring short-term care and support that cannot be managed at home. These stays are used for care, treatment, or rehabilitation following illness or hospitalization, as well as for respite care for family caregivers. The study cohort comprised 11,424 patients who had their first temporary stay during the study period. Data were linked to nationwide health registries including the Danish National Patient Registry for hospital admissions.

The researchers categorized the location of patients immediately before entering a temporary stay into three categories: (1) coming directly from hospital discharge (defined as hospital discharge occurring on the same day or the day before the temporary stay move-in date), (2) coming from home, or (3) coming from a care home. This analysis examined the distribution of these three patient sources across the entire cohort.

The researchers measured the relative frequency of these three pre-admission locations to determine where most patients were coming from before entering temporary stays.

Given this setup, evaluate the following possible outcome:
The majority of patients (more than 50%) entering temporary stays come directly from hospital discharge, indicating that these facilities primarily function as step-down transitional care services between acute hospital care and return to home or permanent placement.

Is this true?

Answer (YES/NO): YES